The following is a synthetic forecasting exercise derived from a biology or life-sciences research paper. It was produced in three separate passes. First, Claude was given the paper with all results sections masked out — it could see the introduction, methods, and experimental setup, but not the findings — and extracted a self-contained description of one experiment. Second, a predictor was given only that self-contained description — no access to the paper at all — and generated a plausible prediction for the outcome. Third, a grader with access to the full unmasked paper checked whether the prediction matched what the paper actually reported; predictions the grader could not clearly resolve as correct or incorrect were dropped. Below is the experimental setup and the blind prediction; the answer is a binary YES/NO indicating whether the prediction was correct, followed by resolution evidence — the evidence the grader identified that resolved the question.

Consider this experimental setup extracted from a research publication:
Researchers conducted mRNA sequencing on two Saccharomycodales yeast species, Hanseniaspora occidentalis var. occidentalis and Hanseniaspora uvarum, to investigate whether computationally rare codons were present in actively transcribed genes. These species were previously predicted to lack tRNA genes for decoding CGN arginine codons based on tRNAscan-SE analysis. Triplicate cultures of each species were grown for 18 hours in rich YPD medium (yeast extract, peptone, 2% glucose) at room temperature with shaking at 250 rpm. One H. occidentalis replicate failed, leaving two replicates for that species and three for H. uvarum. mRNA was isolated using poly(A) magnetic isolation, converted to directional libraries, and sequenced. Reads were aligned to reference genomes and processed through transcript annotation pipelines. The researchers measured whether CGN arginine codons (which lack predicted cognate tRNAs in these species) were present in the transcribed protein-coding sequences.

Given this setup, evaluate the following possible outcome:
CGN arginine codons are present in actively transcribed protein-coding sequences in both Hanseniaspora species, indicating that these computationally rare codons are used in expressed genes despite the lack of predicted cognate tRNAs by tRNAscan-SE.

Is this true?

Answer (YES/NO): NO